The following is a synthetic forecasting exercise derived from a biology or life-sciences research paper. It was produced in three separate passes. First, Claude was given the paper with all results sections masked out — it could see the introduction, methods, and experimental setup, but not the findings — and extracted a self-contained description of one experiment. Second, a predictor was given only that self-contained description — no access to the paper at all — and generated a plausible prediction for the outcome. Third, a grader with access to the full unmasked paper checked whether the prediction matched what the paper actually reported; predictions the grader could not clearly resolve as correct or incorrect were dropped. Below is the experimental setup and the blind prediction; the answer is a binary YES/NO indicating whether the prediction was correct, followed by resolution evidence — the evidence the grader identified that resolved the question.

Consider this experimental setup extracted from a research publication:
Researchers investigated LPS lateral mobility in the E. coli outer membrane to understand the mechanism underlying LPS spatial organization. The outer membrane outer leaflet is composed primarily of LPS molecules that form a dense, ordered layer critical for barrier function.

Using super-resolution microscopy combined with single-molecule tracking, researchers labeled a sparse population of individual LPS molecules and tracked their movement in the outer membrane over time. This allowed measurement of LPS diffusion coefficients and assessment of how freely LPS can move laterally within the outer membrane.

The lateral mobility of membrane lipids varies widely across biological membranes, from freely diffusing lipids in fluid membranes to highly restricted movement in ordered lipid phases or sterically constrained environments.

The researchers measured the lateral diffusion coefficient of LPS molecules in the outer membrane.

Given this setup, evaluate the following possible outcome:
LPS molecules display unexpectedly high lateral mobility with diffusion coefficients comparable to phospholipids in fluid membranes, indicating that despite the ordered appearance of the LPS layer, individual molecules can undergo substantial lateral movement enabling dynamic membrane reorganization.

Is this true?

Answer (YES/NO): NO